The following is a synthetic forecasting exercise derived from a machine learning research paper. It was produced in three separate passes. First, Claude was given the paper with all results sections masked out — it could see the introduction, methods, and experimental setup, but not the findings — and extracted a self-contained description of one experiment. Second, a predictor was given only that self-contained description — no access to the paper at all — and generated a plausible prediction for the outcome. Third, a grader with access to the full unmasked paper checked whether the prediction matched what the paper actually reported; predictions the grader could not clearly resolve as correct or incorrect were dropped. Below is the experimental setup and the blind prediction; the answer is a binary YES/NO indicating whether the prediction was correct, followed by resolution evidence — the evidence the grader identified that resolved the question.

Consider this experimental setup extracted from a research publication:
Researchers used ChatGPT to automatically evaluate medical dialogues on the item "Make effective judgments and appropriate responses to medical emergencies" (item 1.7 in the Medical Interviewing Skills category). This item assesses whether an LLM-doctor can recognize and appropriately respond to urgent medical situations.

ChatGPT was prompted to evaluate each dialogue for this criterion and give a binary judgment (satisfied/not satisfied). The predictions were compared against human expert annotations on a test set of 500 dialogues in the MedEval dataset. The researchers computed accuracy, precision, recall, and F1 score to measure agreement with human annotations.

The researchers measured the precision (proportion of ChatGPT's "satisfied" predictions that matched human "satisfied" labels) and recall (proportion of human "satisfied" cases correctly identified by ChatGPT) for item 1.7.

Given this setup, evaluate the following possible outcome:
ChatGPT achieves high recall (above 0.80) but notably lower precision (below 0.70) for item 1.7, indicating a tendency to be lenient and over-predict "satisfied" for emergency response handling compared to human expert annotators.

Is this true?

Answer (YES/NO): YES